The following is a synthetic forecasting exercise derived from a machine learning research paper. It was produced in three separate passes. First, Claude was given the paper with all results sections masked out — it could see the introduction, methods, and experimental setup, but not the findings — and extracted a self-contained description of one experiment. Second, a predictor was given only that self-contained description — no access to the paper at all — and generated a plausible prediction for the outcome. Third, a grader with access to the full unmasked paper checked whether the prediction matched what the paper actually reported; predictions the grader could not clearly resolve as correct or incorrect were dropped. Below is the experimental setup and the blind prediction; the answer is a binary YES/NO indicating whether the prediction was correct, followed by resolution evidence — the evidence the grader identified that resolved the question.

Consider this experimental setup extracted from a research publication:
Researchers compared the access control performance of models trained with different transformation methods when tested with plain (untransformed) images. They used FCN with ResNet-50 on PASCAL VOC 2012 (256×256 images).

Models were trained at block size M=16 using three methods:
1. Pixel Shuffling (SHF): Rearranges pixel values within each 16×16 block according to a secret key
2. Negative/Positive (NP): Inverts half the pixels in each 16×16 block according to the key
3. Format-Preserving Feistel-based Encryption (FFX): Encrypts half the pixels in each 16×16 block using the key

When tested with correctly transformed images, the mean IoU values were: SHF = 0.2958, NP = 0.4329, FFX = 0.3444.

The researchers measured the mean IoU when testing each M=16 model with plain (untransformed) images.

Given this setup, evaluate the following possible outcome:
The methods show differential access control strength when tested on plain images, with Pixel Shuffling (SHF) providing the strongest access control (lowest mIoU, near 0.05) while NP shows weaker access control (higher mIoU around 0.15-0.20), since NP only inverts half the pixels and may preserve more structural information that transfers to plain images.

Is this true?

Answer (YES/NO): NO